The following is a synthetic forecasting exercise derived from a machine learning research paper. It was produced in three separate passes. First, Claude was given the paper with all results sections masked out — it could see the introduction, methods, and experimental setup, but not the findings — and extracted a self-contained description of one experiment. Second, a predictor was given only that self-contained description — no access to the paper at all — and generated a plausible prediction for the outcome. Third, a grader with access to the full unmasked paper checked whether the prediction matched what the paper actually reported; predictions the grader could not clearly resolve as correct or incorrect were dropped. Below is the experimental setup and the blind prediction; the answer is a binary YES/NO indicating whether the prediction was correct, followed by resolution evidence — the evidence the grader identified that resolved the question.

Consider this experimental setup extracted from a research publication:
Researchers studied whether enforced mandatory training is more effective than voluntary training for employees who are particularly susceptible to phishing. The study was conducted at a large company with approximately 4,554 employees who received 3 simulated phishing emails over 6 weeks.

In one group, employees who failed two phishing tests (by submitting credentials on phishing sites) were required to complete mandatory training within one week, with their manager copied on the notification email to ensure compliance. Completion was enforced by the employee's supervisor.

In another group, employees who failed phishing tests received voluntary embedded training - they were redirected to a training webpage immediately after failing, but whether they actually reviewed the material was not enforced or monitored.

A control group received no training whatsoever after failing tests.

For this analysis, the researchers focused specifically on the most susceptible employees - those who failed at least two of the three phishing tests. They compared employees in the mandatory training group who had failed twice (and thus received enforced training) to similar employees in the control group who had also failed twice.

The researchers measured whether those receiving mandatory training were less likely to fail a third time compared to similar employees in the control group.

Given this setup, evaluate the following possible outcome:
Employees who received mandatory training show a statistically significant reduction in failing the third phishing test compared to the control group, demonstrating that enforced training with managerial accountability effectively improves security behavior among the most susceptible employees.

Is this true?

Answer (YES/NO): NO